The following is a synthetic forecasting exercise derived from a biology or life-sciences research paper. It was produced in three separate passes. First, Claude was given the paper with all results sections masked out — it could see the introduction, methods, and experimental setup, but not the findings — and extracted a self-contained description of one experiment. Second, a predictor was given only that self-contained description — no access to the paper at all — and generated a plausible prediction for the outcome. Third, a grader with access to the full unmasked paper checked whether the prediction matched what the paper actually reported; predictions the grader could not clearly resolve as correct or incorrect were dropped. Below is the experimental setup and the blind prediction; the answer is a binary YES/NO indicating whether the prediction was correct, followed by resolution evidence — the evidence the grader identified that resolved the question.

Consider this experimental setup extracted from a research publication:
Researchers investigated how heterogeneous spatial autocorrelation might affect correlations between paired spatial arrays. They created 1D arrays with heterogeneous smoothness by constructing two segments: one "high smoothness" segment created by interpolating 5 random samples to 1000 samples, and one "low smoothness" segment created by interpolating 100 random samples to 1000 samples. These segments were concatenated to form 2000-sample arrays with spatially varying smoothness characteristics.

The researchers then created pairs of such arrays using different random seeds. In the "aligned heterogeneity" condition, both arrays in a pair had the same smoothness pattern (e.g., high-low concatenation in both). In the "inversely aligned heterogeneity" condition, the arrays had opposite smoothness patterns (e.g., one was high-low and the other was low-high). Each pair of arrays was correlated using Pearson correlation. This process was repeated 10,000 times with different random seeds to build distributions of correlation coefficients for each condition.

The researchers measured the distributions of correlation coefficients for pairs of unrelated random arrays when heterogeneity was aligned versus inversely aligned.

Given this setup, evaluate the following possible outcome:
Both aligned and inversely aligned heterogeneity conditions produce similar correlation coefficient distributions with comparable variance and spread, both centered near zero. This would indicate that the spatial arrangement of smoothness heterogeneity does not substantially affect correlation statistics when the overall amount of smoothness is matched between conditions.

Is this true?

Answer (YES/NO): NO